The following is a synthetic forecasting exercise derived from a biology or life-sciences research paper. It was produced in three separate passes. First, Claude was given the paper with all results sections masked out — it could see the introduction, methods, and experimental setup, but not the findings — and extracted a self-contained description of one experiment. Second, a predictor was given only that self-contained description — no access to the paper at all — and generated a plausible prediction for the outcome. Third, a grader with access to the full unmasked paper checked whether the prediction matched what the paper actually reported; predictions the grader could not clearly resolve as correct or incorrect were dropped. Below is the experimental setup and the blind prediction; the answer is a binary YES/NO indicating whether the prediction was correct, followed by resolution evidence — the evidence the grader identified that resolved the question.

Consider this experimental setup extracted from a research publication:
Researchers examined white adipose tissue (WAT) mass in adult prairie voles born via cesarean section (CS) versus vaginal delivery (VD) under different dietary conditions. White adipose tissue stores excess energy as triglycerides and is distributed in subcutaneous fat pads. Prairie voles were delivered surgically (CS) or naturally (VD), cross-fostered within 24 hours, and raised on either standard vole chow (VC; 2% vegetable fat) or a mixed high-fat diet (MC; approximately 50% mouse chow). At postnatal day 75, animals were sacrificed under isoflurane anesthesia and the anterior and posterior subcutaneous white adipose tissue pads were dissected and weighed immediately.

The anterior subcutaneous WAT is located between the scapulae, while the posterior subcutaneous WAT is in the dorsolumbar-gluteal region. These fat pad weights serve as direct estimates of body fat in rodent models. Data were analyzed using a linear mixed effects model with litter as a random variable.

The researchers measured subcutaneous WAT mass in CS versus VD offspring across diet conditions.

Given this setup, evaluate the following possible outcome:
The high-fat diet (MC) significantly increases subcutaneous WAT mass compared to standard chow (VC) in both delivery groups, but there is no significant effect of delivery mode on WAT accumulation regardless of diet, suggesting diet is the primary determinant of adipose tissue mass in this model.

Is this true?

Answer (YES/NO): NO